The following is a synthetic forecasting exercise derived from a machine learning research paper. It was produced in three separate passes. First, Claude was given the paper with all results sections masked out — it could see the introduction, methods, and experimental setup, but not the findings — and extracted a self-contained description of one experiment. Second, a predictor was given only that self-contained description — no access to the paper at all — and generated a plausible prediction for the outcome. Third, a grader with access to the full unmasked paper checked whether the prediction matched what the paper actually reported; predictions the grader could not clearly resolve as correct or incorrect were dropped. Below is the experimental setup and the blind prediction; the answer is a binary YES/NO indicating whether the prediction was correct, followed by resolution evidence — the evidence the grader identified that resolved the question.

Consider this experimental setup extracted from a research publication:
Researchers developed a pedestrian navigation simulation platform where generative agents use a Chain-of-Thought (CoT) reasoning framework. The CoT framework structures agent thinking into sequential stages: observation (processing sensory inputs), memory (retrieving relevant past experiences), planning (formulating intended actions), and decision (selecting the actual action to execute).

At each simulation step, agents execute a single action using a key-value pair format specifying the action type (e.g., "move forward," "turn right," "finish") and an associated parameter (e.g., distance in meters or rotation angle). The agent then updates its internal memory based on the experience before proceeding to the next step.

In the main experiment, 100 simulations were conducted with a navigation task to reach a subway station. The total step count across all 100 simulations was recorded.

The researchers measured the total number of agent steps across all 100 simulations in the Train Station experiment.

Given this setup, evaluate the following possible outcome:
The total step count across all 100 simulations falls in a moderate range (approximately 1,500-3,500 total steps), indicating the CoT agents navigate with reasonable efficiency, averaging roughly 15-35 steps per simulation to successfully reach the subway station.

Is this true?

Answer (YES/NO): YES